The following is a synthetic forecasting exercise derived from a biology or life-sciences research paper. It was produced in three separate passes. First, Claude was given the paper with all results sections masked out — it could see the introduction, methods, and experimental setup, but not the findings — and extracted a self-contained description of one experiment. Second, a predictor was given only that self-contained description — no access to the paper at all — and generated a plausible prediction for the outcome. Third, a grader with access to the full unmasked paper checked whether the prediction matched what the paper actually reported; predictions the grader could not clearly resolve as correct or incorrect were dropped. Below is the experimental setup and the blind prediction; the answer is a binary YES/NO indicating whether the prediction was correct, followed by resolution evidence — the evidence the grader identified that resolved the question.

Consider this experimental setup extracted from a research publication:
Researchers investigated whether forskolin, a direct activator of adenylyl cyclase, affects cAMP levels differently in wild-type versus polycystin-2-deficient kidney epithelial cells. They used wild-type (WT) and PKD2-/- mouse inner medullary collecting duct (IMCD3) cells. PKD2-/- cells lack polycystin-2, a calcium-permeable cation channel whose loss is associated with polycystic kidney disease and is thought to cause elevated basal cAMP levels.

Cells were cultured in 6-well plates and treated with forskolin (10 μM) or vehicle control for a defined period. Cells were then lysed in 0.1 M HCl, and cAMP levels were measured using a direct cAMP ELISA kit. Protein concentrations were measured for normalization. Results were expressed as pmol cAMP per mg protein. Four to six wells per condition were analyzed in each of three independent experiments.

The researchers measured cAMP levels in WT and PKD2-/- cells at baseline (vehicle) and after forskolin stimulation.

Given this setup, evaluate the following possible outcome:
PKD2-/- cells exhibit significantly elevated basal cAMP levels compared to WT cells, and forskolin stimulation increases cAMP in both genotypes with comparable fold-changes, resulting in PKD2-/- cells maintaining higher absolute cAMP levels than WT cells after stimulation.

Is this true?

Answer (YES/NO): NO